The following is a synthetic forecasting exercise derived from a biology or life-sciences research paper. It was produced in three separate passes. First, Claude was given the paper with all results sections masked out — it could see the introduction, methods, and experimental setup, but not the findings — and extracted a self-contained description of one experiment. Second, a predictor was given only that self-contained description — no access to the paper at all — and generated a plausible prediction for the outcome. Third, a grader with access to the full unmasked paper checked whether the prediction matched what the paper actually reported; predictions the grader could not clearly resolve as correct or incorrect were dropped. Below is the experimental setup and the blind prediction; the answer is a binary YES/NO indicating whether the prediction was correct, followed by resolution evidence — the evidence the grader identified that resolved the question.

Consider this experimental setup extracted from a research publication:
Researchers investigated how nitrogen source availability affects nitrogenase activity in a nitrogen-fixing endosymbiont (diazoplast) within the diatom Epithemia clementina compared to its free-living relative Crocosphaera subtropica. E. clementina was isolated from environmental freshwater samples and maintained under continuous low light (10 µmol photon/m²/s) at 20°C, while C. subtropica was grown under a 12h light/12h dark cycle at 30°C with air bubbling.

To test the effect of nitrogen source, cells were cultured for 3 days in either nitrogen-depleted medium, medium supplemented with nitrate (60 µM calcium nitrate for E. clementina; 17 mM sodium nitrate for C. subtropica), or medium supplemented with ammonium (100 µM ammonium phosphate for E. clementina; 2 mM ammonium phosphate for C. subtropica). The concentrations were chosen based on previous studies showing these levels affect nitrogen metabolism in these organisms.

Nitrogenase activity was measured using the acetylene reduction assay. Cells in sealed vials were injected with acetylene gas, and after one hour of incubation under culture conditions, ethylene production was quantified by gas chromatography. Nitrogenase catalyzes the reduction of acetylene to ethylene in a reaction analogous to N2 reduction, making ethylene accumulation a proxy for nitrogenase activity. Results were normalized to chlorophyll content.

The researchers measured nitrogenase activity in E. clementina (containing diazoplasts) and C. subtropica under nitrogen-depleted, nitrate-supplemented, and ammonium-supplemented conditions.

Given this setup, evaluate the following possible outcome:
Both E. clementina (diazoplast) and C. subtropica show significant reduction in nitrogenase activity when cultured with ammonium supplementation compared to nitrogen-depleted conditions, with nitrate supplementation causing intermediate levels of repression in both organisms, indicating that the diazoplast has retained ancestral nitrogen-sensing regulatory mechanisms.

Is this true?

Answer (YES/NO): NO